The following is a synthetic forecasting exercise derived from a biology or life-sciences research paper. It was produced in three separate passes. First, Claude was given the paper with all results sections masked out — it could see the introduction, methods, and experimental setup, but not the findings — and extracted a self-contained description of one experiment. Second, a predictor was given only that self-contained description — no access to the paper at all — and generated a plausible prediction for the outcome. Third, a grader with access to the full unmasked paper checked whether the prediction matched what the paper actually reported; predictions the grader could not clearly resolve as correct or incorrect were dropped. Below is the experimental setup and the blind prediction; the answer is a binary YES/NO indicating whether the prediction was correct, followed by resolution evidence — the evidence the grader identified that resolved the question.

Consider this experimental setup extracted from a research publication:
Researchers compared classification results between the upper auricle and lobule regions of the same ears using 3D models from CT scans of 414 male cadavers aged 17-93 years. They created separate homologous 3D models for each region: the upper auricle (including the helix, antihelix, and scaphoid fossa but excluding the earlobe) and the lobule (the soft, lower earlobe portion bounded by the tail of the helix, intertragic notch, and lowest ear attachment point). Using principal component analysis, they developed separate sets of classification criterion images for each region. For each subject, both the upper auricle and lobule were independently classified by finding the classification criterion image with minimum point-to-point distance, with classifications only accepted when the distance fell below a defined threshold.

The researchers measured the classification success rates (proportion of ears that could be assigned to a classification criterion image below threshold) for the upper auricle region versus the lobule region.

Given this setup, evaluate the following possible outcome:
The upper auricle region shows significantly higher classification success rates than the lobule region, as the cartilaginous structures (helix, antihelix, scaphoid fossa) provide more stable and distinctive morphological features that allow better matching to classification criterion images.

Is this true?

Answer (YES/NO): NO